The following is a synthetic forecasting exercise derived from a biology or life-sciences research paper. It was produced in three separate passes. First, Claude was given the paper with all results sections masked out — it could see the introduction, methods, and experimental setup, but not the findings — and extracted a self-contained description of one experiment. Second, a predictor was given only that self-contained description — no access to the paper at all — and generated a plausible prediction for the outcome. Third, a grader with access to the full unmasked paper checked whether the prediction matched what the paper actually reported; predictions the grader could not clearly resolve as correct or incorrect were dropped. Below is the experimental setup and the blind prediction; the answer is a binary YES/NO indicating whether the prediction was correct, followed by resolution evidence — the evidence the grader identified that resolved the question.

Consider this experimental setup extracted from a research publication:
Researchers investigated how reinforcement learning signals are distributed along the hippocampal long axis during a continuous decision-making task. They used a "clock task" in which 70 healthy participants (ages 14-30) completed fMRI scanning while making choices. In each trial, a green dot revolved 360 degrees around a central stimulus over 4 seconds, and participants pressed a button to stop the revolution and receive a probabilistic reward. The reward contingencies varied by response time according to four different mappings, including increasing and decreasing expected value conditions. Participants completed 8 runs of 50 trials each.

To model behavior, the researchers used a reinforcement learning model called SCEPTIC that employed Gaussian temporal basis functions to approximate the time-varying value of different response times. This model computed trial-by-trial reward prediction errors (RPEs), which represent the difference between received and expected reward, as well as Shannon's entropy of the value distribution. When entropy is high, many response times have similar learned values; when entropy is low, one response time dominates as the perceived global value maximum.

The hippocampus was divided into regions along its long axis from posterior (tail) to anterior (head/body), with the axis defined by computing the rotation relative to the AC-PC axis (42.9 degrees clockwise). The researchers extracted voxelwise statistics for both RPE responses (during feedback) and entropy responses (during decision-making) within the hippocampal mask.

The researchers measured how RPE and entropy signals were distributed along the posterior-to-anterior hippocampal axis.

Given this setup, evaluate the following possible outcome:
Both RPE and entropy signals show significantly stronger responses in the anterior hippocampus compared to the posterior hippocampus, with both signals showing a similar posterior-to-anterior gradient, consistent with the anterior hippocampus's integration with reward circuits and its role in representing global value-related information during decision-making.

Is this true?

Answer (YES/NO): NO